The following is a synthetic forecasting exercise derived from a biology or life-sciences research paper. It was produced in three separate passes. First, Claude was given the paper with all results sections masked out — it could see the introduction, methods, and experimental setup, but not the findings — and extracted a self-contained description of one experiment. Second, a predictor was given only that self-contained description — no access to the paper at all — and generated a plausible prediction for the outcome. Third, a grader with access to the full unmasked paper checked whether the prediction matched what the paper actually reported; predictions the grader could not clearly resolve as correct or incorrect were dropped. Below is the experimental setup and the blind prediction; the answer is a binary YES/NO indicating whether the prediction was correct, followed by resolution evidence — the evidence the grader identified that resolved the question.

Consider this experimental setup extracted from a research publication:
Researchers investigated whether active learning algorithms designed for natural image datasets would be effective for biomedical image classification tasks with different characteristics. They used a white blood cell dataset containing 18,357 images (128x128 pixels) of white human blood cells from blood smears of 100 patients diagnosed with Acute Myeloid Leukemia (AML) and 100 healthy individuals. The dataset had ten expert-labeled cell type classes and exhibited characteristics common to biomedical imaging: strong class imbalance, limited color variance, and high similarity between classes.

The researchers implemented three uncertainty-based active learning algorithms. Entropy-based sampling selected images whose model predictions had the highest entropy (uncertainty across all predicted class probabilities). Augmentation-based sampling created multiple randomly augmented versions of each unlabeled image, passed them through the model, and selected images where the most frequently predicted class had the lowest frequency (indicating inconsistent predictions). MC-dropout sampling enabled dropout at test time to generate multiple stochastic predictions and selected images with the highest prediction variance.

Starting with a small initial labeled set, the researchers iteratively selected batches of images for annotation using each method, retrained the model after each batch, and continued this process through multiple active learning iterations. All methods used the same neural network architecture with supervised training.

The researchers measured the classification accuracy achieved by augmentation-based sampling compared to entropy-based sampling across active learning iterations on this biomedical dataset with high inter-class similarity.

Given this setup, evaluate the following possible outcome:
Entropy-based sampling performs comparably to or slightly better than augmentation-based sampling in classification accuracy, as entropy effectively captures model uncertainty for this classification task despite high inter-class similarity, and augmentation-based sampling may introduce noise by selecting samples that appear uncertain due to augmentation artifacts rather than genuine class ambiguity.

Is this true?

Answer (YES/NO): NO